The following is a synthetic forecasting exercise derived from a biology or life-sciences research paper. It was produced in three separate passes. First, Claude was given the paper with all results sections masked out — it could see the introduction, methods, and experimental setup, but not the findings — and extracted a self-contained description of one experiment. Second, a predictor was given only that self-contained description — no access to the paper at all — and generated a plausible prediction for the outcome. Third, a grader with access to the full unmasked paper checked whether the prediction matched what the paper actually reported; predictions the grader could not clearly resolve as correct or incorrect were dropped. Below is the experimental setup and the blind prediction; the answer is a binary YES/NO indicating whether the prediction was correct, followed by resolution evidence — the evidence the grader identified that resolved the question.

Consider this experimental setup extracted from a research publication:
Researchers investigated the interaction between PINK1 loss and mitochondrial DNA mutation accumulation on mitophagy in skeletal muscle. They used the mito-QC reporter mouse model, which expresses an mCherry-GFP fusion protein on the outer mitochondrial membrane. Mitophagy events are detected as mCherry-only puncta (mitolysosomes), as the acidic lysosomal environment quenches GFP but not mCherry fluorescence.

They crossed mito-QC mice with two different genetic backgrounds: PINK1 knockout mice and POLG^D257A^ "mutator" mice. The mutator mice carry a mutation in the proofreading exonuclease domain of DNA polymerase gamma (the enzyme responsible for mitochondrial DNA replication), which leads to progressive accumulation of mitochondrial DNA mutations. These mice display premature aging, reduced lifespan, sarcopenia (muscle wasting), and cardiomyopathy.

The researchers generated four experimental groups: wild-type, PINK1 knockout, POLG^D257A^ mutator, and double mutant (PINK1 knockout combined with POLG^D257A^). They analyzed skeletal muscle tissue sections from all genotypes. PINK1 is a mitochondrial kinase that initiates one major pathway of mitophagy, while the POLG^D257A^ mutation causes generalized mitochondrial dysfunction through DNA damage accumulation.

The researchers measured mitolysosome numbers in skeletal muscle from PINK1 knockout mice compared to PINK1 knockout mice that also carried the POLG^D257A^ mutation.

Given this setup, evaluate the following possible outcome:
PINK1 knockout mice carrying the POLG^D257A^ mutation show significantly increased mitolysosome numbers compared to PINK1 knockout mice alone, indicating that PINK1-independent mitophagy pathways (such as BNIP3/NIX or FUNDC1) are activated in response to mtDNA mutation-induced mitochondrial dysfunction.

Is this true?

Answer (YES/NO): YES